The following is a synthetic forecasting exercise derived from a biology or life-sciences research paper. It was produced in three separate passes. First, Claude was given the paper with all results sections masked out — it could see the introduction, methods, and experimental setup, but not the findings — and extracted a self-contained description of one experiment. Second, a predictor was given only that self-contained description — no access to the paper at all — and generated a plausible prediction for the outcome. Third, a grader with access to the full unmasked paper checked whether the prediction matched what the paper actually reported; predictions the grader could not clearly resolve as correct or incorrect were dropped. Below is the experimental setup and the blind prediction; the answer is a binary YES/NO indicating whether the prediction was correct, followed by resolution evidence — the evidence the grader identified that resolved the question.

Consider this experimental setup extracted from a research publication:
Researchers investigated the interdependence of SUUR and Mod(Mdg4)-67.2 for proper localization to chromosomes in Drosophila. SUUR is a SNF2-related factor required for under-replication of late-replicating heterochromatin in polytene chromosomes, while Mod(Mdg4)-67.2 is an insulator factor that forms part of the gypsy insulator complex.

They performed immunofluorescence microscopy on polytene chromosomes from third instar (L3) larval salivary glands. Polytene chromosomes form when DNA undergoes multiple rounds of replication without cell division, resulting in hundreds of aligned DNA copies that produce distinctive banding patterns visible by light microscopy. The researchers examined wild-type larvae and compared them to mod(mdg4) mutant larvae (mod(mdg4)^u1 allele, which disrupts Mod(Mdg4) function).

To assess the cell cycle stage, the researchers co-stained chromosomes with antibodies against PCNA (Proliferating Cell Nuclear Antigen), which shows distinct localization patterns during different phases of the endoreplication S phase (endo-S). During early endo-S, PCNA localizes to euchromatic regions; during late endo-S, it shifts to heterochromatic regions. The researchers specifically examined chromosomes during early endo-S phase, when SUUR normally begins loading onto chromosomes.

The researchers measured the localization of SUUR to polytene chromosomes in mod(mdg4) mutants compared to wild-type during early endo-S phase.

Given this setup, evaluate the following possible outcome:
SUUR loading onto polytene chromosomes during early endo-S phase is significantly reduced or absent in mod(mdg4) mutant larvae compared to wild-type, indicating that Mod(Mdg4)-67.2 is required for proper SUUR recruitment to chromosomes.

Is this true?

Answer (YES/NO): YES